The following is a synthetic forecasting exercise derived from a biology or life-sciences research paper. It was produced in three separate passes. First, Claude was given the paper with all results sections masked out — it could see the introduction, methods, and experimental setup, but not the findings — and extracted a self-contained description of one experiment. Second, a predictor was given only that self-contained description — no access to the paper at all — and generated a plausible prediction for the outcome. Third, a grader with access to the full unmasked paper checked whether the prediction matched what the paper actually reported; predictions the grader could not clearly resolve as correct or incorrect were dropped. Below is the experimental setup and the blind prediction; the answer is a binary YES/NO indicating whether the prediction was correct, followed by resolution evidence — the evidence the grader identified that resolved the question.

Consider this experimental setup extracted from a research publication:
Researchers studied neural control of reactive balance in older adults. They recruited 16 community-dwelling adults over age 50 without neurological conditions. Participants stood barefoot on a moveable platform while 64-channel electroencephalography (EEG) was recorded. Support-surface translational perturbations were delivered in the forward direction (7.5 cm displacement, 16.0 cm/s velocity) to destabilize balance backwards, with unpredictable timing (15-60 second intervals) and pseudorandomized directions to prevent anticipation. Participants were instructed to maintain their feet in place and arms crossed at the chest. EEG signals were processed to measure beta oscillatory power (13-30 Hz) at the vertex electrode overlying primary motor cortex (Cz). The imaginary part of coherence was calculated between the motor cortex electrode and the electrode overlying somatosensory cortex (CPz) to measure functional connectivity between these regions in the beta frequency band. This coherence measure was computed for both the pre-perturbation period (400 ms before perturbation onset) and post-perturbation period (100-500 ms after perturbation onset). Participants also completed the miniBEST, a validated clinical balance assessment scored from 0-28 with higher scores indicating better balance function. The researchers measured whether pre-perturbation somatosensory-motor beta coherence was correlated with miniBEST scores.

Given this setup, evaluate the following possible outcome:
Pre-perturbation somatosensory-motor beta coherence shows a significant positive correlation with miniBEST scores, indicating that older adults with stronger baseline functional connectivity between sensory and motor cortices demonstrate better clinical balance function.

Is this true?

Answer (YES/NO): YES